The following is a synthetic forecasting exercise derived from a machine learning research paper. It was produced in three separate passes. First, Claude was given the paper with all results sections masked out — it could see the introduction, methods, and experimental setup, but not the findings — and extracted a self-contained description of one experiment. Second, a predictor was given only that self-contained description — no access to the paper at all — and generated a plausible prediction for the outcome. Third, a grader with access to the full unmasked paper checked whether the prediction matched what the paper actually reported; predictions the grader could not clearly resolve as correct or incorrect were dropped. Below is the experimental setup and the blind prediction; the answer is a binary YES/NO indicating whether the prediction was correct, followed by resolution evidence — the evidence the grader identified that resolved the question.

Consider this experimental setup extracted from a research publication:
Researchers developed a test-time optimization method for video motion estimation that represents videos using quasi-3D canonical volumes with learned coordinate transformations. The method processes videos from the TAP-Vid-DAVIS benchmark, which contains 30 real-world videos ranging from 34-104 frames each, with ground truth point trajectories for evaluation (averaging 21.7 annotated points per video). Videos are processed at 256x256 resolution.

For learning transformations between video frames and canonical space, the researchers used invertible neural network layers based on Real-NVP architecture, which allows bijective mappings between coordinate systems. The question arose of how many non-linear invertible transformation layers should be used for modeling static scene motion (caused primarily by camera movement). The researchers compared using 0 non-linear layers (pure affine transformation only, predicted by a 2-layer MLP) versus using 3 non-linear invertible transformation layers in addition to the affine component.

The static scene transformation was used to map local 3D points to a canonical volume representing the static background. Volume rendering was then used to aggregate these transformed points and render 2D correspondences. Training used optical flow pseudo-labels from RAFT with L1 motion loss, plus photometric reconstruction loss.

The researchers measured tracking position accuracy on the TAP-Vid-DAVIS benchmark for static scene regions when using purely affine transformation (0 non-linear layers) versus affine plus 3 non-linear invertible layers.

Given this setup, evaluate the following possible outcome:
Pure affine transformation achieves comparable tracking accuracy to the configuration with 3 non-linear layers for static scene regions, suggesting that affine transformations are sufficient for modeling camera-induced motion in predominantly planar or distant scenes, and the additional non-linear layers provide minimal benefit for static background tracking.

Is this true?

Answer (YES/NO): NO